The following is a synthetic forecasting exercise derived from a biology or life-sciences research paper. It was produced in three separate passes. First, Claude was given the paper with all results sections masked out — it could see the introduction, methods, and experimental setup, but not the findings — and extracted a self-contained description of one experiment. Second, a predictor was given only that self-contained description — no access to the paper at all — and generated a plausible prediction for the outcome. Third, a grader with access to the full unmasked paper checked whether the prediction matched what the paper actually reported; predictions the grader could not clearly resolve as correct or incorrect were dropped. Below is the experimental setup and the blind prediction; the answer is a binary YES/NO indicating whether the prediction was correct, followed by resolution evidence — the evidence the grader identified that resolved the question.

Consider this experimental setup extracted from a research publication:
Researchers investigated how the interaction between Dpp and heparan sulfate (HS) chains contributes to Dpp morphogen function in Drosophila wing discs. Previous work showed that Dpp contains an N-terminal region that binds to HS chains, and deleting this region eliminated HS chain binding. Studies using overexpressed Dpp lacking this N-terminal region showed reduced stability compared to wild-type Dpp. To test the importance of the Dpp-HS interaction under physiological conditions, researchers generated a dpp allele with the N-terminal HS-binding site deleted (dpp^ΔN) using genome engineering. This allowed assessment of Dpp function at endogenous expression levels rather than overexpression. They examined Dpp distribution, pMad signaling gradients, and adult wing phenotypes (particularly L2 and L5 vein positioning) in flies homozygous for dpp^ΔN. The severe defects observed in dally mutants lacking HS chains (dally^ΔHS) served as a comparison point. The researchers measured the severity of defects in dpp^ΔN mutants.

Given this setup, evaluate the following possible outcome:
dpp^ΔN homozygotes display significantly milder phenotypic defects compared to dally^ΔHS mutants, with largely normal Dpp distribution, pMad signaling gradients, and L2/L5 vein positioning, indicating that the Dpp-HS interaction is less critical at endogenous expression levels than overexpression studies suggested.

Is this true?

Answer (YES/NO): YES